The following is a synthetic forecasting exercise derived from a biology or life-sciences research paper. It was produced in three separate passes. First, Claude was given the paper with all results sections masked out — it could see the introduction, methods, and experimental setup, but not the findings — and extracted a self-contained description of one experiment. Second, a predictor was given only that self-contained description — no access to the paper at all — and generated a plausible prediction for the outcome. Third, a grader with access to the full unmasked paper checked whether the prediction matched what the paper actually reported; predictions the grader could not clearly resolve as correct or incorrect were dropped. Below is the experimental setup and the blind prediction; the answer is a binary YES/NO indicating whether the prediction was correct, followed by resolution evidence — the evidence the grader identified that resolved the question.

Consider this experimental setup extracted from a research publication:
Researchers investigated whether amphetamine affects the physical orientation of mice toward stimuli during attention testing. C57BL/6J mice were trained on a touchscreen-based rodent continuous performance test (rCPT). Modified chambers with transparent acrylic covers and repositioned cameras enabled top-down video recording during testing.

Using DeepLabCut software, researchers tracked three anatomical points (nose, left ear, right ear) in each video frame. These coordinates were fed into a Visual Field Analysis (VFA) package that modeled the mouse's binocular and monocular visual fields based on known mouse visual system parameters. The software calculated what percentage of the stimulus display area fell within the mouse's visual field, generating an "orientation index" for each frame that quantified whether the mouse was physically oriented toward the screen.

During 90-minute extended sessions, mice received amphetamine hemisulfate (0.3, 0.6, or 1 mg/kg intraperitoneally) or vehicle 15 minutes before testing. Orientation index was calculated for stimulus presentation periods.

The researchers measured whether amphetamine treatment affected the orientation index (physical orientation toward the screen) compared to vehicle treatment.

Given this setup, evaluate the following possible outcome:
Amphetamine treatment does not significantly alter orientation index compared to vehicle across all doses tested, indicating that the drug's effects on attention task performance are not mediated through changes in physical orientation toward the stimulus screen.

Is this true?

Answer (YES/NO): YES